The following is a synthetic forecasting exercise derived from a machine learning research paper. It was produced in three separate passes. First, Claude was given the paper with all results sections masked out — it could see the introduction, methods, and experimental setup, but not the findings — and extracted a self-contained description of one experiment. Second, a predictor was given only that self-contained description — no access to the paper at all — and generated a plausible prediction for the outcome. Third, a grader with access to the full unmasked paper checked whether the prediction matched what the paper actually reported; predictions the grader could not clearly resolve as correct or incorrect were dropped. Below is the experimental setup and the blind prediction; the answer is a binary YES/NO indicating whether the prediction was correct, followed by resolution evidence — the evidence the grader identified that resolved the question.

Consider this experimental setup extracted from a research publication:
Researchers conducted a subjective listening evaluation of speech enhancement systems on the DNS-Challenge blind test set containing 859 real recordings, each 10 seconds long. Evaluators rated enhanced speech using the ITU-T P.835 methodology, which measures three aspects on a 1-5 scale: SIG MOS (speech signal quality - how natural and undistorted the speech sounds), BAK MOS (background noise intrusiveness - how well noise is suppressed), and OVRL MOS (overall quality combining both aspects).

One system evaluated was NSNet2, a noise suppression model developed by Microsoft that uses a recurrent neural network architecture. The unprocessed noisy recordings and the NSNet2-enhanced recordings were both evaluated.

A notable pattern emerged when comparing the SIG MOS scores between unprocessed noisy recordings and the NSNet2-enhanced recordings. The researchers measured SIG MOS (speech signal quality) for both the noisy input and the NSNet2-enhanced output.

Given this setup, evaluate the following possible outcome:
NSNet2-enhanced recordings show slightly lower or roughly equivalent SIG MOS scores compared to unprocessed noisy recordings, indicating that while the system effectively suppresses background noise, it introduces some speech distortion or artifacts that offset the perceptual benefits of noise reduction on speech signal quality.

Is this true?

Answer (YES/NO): YES